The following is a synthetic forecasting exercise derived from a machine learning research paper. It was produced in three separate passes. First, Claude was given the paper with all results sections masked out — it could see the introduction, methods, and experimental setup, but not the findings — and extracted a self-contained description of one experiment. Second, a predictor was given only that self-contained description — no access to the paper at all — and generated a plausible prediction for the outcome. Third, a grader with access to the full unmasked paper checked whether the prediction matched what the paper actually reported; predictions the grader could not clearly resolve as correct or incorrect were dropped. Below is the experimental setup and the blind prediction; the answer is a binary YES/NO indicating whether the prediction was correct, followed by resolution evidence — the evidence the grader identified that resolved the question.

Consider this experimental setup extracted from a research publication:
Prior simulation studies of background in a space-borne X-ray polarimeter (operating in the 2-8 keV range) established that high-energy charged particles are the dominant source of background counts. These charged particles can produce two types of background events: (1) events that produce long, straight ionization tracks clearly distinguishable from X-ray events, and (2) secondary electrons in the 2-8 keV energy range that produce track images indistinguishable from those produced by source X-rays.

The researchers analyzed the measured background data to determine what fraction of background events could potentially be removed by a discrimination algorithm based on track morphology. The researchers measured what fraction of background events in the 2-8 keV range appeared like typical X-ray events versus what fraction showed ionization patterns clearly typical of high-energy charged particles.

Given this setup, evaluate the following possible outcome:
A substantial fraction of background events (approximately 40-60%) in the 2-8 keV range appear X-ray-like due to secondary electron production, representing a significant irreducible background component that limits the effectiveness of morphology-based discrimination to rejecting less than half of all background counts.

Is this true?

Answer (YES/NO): NO